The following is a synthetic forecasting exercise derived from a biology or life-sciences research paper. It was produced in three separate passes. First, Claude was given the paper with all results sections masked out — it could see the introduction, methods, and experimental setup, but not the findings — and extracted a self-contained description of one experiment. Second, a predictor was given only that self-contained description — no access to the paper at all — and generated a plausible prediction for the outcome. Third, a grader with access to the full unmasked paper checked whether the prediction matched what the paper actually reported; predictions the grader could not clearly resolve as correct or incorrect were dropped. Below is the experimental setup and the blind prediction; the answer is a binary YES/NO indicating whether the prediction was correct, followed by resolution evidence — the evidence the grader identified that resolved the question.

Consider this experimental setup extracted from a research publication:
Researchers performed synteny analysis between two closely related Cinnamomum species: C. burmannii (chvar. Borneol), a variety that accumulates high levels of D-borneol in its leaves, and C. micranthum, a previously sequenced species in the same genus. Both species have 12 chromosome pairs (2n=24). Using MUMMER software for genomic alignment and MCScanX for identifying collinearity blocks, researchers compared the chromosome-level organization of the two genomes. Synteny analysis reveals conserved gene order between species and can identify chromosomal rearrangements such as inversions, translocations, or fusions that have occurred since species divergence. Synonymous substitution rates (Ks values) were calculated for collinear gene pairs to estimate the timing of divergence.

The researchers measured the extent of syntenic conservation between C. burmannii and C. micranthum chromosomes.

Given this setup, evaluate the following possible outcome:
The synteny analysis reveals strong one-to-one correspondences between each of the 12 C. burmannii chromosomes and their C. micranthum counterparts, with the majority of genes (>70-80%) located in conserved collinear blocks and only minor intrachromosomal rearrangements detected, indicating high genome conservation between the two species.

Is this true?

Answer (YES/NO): NO